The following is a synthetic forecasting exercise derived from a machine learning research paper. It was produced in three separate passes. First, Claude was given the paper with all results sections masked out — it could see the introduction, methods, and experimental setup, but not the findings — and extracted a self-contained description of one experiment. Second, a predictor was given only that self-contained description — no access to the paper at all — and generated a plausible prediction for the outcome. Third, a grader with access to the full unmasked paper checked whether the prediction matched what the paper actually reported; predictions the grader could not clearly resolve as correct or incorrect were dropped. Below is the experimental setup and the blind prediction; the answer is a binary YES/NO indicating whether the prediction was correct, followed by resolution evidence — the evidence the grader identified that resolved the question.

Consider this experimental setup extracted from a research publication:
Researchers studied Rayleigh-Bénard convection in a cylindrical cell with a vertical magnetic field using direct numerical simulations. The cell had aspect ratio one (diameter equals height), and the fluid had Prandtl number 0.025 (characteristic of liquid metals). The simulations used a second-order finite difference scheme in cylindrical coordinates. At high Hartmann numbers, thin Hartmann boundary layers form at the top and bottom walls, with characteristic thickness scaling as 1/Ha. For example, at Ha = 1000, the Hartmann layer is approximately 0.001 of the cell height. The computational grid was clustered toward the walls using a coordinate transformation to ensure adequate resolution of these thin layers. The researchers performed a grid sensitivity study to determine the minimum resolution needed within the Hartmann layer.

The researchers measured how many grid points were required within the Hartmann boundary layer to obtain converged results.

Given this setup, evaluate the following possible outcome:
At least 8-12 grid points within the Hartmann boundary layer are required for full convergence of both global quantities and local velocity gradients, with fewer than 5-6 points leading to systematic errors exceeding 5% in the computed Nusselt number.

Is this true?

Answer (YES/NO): NO